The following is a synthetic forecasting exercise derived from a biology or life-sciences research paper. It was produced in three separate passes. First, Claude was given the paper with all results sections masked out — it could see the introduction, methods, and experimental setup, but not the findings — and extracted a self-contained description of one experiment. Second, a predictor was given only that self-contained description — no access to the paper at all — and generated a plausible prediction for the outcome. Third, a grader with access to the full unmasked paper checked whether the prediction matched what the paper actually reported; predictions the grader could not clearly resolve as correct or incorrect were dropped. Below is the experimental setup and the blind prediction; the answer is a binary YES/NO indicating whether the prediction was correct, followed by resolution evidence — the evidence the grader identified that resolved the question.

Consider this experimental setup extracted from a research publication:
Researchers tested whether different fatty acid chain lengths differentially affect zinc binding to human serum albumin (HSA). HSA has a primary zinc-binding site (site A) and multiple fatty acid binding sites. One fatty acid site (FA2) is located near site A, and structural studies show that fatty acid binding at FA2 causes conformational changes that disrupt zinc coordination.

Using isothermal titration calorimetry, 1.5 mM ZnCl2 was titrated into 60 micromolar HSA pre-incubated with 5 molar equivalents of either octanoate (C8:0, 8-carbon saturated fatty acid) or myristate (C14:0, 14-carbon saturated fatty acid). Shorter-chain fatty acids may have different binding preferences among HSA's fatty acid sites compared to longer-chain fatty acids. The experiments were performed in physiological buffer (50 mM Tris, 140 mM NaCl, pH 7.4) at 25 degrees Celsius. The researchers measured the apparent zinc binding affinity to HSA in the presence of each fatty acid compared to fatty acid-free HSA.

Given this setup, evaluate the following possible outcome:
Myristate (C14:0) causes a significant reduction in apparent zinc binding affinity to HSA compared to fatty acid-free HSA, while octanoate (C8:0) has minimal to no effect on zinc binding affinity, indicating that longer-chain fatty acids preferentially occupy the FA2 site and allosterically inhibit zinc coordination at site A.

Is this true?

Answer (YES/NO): YES